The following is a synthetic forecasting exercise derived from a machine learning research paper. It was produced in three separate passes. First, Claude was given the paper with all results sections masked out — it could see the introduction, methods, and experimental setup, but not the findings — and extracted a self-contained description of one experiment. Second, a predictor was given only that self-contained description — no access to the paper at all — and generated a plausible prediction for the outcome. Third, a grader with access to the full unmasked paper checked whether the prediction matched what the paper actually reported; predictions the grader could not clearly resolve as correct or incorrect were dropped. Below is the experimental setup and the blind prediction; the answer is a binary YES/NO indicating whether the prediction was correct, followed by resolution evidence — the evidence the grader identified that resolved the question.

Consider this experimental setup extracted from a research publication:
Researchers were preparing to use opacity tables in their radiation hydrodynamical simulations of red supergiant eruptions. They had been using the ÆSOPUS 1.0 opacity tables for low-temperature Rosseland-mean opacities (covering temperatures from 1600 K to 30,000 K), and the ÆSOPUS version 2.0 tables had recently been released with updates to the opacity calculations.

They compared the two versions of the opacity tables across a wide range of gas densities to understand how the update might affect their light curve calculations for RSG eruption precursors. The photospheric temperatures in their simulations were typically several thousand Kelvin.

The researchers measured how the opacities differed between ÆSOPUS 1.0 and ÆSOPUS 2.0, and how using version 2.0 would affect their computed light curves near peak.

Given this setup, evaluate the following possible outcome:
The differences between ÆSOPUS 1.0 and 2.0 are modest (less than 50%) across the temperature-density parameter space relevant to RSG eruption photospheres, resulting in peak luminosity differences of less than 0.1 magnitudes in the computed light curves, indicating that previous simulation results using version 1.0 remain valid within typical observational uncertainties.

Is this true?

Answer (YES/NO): NO